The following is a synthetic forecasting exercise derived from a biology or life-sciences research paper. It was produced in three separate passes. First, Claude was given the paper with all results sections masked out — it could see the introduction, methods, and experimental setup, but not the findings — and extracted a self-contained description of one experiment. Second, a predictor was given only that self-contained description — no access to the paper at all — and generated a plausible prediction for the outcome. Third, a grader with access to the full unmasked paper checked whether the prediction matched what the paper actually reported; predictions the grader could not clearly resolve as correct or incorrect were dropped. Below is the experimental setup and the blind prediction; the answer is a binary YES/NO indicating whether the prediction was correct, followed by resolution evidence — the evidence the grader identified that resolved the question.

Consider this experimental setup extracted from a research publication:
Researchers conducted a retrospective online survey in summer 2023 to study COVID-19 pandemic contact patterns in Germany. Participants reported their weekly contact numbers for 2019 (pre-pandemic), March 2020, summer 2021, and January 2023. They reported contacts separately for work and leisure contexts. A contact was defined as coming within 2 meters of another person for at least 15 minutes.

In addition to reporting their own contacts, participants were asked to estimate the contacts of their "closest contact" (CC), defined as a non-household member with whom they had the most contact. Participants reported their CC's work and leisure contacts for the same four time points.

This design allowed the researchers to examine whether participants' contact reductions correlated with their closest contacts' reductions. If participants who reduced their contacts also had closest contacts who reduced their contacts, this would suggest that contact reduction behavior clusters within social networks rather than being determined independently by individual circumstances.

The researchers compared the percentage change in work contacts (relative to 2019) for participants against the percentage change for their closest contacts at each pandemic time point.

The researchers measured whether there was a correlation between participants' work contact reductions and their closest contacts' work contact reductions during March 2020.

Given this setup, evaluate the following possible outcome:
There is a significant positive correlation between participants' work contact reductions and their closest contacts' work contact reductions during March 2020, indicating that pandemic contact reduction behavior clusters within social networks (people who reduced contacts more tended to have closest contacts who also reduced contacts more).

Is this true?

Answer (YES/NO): YES